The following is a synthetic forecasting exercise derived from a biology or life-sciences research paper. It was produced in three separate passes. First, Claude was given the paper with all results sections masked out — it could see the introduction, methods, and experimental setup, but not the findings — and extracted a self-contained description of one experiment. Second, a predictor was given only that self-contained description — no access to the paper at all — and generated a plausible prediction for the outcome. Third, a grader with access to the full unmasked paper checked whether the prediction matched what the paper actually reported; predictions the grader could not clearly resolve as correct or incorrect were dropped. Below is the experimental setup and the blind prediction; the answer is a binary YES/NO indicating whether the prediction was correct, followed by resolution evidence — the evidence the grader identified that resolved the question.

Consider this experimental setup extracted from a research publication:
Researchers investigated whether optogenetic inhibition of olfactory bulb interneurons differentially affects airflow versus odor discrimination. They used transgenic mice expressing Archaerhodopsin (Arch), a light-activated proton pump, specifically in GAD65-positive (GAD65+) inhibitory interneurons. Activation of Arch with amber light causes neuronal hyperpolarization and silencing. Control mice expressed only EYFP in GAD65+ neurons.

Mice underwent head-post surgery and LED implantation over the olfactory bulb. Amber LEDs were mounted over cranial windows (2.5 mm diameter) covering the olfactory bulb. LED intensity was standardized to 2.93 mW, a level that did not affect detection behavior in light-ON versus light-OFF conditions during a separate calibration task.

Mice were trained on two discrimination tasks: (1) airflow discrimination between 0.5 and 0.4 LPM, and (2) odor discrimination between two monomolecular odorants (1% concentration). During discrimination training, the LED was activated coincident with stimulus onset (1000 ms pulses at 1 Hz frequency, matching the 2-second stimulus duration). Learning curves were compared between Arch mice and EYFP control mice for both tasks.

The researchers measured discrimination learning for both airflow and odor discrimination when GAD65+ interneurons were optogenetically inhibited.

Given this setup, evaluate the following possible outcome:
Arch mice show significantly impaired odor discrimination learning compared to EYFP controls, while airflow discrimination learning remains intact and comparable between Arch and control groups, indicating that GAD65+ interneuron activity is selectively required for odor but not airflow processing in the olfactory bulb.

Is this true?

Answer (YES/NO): NO